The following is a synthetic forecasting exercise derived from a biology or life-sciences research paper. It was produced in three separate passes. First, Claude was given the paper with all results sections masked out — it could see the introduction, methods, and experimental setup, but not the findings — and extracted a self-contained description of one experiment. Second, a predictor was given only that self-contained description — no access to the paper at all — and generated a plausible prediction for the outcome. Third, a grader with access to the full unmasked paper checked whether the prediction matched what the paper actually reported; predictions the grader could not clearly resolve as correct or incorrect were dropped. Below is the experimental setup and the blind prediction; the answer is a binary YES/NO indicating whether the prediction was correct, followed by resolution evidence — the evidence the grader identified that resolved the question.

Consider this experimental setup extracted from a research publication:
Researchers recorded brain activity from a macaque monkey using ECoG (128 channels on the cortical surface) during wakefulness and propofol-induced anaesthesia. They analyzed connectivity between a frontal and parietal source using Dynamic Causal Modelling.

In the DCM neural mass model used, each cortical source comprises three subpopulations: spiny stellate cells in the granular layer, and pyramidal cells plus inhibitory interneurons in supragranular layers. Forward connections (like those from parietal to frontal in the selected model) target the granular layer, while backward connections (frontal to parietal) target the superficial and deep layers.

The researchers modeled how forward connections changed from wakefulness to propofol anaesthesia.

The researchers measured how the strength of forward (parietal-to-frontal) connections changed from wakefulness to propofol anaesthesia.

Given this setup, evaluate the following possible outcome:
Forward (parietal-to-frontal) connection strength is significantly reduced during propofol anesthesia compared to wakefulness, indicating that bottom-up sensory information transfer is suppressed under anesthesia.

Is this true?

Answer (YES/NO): YES